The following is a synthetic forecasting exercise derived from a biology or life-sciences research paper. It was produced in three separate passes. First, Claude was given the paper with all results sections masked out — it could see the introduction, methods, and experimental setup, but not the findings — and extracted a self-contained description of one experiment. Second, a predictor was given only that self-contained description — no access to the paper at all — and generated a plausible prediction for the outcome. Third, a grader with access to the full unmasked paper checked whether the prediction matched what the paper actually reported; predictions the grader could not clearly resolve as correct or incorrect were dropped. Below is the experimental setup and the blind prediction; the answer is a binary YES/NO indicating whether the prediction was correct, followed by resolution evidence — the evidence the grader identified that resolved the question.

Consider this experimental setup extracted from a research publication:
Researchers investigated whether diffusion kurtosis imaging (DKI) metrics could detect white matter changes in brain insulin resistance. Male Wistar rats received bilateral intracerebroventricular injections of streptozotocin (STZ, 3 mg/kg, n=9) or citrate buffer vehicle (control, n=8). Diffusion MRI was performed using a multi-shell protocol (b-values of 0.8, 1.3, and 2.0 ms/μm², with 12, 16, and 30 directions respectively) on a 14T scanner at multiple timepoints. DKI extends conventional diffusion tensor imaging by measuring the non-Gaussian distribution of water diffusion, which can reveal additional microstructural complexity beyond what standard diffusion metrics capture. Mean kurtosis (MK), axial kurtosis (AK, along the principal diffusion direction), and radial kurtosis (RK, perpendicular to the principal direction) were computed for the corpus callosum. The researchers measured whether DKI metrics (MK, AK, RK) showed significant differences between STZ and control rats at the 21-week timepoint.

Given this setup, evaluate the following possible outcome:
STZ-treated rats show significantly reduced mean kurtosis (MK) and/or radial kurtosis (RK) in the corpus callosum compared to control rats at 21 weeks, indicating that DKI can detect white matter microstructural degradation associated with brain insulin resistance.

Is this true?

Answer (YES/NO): NO